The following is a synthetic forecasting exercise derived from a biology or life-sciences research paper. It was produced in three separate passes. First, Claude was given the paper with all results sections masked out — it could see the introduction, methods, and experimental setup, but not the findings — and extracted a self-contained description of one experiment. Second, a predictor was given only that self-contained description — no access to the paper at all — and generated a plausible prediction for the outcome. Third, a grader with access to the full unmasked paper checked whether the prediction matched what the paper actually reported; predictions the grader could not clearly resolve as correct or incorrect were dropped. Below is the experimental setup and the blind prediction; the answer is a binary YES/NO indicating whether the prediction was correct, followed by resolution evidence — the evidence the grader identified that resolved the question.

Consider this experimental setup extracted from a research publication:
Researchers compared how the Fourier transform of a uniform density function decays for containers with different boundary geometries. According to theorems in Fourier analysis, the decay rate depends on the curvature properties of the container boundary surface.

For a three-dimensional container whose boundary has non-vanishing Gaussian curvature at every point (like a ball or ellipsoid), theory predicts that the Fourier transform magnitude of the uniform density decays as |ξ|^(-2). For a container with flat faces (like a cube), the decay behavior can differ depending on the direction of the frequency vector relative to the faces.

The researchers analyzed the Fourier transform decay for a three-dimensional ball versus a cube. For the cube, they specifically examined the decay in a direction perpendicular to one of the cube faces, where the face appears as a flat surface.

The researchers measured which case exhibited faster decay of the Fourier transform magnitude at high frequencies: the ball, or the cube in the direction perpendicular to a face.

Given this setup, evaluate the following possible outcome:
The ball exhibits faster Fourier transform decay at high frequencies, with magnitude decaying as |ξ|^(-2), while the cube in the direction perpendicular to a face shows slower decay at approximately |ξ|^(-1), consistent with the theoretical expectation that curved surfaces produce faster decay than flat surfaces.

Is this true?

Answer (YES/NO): YES